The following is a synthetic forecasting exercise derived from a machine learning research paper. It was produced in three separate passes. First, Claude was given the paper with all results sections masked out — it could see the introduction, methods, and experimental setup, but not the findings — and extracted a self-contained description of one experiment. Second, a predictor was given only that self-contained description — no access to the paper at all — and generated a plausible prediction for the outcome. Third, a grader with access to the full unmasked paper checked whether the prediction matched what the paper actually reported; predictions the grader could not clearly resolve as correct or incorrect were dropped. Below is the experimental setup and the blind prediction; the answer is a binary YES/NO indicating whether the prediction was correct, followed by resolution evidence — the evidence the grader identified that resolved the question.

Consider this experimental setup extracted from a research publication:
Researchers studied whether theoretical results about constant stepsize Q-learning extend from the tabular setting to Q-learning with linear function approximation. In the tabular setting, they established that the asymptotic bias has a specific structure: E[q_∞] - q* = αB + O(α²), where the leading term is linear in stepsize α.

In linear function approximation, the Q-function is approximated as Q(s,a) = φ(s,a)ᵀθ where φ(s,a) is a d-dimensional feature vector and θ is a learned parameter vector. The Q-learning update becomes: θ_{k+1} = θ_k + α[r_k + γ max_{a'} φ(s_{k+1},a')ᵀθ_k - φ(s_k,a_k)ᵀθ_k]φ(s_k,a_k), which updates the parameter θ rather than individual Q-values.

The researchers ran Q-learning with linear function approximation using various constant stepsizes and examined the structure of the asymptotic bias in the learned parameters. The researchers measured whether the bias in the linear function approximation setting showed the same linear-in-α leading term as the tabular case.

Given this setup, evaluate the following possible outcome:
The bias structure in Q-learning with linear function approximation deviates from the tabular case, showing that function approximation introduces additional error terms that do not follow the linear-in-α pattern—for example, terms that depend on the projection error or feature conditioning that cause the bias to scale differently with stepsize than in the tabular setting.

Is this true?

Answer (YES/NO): NO